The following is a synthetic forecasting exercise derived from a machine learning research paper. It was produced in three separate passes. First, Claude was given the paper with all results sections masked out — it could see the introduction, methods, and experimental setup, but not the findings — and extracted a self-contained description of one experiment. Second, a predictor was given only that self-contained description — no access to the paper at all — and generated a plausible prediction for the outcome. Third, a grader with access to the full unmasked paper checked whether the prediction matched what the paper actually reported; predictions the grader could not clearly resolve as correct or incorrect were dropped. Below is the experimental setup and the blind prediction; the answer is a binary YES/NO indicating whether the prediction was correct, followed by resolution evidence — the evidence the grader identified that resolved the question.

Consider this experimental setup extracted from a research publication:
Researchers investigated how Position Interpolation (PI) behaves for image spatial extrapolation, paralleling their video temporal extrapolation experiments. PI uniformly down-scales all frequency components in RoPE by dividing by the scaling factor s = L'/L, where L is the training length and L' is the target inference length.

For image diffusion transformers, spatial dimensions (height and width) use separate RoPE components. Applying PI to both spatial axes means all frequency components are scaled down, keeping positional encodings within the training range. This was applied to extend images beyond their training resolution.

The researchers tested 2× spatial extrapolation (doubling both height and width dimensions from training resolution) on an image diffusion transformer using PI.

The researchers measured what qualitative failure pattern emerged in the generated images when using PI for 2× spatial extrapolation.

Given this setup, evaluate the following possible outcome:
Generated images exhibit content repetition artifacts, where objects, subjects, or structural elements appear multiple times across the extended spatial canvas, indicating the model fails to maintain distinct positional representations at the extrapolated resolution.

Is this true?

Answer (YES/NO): NO